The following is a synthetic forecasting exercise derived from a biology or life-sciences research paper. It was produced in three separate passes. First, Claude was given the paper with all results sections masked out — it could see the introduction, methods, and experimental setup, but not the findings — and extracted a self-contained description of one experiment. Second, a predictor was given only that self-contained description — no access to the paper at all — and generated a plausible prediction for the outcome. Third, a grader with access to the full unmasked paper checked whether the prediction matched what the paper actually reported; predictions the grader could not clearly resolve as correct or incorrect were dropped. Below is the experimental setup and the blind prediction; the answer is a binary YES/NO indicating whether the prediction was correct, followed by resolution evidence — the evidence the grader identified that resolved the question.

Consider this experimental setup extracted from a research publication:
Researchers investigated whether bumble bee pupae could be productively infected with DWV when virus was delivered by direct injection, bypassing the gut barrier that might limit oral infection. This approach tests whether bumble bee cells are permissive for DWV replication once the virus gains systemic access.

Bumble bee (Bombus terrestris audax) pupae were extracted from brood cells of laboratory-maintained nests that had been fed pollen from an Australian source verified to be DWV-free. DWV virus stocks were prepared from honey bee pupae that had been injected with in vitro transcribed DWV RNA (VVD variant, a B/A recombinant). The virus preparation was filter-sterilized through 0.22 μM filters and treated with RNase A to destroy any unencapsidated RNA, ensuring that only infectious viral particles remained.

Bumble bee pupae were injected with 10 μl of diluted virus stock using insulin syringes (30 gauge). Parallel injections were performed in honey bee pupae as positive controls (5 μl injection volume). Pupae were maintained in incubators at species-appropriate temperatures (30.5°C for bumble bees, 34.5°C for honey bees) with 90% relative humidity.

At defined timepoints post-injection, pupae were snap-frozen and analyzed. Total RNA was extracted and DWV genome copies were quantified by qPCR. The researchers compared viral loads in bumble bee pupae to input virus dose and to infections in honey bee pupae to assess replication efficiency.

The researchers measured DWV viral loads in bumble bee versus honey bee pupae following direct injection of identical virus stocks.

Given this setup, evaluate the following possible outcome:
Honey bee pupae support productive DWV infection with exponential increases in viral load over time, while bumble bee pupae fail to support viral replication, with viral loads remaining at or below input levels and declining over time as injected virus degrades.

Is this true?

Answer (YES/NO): NO